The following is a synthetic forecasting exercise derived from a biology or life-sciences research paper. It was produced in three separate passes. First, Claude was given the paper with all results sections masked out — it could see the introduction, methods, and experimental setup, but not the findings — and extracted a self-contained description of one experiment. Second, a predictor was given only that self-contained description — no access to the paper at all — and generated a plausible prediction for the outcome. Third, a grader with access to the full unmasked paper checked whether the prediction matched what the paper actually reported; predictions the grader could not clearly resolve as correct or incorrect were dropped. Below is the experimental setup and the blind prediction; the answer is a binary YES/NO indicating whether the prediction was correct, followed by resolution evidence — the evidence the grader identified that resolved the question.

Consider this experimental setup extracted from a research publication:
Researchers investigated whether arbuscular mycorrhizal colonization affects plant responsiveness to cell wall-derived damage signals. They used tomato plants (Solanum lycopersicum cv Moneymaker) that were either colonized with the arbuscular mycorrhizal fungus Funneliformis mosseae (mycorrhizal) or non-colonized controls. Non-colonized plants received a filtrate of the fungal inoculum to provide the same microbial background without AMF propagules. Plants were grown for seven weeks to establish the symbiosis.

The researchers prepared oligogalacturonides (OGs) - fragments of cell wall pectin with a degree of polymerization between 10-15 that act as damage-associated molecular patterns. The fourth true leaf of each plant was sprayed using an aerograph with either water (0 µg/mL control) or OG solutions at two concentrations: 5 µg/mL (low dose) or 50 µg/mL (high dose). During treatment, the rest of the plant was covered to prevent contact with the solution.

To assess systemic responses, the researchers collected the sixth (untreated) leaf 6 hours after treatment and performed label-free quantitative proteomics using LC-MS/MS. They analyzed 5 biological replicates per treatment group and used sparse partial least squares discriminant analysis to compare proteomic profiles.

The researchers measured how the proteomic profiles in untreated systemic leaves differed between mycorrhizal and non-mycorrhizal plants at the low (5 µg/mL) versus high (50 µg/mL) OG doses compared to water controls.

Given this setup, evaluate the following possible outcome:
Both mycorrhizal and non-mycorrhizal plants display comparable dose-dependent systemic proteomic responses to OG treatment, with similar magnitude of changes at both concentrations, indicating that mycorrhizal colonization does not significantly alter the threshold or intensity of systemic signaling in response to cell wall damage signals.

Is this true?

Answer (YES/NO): NO